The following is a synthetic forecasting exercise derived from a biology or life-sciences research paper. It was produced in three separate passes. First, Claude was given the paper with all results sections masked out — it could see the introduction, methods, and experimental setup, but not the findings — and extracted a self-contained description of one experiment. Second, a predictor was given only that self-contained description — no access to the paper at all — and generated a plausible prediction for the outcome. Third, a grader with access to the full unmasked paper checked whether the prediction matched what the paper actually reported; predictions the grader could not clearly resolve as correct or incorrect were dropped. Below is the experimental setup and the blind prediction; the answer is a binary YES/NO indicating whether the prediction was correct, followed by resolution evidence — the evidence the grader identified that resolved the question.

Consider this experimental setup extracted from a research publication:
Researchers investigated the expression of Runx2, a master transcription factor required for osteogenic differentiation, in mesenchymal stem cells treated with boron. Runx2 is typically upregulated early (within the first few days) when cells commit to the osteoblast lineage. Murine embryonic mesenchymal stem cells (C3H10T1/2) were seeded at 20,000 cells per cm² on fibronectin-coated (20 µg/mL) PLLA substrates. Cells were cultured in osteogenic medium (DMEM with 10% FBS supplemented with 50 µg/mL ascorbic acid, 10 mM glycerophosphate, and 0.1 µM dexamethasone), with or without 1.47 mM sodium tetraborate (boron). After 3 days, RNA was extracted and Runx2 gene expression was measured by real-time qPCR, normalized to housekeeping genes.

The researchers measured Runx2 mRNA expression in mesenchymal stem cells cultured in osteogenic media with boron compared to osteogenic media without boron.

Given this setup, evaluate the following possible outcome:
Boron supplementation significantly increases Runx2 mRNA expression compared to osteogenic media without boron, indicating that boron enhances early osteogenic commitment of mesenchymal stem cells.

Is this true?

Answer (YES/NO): NO